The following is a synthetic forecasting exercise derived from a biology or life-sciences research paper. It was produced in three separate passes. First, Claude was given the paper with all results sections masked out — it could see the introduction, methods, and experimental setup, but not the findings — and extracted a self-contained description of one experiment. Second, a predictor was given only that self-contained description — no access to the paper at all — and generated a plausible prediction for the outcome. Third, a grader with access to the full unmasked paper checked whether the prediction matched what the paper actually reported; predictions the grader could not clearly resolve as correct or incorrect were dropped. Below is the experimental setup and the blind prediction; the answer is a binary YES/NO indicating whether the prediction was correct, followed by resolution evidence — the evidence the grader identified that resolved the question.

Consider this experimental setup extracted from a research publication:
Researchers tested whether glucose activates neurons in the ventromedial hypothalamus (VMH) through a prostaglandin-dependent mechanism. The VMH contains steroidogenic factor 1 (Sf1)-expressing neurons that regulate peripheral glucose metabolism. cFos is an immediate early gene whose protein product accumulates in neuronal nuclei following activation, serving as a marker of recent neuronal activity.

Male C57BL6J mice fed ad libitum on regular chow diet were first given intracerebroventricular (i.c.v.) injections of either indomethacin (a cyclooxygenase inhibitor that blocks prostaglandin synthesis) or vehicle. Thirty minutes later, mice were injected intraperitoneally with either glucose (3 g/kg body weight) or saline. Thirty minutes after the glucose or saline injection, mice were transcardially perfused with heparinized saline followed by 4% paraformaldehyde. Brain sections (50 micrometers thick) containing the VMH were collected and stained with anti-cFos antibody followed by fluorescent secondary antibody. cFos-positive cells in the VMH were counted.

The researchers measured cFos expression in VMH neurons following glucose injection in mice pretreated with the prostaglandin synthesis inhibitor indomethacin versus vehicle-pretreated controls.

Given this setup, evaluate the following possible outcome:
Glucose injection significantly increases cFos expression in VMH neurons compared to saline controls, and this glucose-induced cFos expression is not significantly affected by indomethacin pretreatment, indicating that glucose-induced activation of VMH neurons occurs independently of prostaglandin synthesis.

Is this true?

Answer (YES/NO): NO